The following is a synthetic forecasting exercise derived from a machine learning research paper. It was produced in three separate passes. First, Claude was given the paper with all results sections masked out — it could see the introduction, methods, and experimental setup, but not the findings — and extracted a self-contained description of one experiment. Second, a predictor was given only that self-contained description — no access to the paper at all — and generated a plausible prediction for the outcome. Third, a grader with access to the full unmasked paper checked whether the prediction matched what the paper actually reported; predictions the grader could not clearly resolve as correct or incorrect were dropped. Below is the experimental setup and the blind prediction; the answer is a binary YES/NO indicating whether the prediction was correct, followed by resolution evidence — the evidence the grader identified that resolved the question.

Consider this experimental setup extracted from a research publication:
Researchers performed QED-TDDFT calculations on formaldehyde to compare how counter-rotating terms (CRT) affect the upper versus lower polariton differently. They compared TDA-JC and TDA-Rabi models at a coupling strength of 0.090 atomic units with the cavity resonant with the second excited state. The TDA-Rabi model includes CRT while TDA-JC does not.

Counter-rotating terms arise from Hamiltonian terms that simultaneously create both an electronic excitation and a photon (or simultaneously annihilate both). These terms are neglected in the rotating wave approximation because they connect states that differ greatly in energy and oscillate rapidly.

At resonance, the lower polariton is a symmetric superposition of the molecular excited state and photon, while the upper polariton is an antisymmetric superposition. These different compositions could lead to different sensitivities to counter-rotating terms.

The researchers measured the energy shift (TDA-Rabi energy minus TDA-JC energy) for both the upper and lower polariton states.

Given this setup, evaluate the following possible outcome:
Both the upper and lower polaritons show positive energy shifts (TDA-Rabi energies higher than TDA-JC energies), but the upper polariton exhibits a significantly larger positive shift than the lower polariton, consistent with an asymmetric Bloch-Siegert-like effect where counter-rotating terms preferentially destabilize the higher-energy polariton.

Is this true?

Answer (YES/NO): NO